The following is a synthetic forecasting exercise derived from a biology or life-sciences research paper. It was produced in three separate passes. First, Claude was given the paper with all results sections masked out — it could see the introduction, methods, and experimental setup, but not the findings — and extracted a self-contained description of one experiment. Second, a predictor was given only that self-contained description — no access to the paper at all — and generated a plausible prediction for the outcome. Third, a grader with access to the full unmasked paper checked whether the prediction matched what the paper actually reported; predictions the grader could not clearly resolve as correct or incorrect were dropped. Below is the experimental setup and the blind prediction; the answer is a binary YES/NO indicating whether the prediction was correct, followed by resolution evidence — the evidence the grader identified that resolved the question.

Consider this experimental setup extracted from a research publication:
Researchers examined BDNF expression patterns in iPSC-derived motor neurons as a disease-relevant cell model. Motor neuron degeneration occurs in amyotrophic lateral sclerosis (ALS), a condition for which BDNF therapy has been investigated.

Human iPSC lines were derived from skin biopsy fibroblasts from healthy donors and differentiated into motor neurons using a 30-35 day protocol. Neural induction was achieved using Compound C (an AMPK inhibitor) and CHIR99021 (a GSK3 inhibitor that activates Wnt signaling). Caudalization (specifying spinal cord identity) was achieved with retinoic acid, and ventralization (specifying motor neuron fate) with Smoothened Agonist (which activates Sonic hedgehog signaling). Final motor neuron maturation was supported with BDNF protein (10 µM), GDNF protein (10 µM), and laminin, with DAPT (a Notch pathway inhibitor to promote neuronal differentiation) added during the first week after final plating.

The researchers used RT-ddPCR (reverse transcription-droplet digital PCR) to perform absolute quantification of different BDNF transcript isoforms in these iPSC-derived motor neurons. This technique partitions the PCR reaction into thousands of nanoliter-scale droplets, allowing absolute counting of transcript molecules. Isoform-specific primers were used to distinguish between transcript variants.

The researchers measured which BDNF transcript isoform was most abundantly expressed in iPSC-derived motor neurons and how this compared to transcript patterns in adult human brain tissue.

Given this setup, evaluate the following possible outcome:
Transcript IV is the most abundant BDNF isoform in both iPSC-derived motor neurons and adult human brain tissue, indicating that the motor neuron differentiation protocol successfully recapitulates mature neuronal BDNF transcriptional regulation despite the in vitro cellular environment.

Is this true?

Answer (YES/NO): NO